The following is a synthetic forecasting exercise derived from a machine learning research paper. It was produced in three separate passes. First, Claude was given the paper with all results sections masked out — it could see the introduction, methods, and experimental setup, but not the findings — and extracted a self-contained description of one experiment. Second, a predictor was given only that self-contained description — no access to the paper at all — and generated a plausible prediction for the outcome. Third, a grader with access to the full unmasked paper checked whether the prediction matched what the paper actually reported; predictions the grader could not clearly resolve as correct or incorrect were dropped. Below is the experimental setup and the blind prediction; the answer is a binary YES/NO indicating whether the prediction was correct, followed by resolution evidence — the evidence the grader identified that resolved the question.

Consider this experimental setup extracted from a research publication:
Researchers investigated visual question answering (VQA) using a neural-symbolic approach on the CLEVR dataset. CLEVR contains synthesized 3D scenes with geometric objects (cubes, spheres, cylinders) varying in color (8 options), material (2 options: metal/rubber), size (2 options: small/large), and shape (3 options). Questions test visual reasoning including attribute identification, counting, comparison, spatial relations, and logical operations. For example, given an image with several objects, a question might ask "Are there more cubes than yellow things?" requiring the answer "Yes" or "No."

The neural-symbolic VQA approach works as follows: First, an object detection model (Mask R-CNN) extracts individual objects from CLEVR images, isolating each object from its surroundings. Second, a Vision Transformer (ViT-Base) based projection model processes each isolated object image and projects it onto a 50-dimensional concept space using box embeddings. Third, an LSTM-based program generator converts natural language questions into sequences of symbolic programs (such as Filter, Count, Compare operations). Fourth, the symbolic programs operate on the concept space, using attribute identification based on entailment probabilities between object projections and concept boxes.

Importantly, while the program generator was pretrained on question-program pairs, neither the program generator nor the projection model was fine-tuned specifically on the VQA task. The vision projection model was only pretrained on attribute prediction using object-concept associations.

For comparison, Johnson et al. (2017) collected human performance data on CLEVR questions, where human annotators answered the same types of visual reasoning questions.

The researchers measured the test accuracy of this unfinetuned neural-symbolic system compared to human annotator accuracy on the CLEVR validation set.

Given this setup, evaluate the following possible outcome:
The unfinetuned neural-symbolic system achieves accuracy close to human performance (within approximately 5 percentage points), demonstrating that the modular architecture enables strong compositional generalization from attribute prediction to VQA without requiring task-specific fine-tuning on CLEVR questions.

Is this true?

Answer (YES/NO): YES